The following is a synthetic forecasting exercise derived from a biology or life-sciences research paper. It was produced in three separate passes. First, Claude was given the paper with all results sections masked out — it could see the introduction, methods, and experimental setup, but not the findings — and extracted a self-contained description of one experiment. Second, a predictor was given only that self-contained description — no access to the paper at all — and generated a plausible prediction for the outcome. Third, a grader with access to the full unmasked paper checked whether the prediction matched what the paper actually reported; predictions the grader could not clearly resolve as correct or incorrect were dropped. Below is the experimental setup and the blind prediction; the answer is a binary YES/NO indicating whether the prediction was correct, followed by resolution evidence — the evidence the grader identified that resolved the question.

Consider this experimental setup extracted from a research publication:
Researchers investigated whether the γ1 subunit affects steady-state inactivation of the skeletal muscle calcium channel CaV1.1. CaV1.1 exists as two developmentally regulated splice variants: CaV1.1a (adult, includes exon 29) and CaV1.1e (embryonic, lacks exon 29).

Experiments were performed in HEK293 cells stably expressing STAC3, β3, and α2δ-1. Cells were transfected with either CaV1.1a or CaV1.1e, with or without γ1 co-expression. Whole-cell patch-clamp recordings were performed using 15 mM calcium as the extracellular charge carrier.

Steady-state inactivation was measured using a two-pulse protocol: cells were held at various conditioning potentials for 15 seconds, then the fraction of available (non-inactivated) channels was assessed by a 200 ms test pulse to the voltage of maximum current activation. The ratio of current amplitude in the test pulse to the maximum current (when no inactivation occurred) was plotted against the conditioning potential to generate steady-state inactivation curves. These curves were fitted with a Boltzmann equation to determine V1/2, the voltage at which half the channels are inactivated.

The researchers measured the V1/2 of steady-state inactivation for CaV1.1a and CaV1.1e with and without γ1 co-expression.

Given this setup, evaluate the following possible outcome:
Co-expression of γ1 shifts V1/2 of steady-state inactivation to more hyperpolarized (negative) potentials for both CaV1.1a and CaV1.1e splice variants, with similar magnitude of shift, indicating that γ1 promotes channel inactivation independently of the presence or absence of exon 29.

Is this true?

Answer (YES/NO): YES